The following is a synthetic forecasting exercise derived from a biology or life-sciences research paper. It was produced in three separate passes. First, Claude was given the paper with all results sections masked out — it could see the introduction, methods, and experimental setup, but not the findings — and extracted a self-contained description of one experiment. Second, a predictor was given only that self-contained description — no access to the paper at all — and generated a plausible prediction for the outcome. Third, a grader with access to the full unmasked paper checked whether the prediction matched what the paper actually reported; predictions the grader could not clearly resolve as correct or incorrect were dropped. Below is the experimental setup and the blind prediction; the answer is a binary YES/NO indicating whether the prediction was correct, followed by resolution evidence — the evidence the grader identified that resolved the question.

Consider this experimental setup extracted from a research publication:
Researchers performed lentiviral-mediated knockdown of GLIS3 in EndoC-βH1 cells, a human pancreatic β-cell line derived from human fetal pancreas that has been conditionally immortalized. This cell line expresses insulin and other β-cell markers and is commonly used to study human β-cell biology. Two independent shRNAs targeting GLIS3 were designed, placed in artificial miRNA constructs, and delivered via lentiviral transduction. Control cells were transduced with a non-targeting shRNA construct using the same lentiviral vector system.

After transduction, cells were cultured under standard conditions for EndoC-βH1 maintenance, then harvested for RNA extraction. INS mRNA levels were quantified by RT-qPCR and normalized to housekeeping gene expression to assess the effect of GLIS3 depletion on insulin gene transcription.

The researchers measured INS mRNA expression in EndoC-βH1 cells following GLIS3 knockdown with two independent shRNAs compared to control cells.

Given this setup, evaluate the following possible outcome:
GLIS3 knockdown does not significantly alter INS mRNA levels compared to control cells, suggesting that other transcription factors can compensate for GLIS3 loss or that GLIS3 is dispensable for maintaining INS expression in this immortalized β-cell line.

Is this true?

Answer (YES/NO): NO